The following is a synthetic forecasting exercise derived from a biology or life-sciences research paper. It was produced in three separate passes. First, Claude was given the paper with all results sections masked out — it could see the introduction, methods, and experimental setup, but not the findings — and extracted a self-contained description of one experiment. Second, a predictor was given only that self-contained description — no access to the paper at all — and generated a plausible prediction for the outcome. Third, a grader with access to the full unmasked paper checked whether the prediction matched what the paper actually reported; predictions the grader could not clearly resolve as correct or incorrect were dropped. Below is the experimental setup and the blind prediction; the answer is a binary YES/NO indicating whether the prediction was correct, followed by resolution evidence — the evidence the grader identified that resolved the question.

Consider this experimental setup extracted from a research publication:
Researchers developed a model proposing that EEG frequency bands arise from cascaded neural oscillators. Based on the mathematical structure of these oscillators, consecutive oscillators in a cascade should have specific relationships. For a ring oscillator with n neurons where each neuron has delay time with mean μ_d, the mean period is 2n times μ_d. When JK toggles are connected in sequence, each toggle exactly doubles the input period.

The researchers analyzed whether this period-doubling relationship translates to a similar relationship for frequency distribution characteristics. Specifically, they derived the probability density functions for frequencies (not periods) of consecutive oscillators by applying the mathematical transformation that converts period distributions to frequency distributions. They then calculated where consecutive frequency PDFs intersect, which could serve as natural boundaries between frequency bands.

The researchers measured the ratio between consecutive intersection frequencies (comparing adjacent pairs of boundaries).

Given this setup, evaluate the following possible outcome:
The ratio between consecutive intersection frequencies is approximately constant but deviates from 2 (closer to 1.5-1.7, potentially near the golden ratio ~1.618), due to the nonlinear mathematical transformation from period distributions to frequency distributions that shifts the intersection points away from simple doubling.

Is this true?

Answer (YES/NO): NO